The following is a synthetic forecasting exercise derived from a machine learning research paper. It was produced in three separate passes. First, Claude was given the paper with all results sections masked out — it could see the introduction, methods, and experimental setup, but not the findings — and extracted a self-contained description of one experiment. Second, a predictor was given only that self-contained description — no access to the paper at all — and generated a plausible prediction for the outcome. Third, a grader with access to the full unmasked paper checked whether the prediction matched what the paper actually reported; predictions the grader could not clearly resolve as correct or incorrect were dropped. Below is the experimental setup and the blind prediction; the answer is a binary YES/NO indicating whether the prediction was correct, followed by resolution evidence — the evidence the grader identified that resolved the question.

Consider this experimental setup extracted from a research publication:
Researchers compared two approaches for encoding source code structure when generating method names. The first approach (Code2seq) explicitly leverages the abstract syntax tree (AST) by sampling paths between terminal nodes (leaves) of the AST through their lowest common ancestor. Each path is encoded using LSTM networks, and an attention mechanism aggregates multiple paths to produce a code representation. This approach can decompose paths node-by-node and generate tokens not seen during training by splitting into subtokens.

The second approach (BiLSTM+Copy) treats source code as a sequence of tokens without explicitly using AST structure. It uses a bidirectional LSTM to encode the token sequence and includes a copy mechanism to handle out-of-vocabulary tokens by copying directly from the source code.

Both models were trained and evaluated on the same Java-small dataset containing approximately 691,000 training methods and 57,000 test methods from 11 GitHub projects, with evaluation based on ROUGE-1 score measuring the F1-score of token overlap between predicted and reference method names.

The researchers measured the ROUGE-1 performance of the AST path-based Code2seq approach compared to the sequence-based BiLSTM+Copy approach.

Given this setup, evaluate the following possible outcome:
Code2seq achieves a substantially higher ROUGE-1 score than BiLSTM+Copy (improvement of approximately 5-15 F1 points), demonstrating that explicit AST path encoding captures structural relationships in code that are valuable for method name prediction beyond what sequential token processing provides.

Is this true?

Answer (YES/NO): NO